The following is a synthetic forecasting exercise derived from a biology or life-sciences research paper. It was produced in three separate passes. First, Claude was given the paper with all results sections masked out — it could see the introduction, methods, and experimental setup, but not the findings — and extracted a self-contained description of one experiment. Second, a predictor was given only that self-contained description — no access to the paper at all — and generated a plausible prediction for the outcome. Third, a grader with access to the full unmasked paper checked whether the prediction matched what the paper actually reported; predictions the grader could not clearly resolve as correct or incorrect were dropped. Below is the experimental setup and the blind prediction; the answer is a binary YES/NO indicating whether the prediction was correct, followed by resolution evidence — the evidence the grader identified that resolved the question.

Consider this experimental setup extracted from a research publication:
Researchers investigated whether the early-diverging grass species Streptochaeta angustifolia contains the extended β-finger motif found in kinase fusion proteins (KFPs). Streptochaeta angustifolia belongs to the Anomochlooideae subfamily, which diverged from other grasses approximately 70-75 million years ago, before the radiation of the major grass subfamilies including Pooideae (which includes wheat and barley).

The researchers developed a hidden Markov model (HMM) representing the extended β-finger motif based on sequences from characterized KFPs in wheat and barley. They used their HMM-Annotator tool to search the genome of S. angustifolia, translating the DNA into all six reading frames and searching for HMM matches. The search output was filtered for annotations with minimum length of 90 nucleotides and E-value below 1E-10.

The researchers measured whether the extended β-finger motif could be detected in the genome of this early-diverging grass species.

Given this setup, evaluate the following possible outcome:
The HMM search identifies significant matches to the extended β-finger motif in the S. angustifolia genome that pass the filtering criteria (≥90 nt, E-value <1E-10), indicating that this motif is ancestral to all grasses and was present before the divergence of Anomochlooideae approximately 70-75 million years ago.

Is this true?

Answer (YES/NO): NO